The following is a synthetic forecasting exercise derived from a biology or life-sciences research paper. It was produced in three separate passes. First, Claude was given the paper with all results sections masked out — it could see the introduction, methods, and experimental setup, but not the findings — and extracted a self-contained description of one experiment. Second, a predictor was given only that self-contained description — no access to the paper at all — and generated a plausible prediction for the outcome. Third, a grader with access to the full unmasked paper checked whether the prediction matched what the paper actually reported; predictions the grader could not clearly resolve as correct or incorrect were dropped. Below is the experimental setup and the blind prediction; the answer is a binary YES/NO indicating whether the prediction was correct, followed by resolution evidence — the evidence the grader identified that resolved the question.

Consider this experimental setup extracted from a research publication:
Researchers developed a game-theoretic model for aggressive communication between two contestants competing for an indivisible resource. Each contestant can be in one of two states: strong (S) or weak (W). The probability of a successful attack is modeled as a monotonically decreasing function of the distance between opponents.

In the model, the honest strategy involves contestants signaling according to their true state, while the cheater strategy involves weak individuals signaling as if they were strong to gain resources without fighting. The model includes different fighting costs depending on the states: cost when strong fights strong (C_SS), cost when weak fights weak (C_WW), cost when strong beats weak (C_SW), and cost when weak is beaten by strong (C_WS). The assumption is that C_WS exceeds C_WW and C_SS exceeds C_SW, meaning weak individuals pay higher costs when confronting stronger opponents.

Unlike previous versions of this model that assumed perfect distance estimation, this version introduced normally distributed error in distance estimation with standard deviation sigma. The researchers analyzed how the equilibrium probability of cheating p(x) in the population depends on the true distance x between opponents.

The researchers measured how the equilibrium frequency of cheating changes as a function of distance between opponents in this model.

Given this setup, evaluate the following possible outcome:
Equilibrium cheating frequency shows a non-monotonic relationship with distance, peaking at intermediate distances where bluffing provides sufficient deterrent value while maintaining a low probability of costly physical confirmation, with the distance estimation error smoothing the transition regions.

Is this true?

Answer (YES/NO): NO